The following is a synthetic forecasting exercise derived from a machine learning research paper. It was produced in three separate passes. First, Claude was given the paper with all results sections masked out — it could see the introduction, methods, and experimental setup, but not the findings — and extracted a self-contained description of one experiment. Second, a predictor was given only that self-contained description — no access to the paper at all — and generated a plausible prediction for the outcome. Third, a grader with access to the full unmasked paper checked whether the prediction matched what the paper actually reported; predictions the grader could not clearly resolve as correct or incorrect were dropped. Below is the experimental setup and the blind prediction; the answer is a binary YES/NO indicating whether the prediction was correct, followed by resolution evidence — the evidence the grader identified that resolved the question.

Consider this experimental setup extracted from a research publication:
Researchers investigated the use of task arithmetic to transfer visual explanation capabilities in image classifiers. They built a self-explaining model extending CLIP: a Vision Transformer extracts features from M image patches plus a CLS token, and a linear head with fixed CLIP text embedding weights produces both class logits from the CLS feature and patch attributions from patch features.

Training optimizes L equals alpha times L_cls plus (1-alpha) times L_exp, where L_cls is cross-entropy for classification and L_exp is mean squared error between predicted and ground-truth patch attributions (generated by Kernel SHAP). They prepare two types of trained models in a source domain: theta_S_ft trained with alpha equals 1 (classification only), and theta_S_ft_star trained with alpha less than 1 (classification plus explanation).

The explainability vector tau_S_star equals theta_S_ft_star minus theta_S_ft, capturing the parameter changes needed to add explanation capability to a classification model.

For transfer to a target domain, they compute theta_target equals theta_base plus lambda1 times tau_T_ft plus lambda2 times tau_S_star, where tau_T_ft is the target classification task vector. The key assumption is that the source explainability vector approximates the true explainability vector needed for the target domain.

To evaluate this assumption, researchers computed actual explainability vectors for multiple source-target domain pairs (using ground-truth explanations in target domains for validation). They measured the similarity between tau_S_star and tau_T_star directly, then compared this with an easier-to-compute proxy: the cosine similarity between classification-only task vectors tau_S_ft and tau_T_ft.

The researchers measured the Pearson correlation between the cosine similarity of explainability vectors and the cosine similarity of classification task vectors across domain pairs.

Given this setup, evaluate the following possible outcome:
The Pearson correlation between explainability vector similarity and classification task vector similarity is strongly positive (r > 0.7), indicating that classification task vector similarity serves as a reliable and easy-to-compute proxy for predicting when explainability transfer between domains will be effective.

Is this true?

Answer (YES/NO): YES